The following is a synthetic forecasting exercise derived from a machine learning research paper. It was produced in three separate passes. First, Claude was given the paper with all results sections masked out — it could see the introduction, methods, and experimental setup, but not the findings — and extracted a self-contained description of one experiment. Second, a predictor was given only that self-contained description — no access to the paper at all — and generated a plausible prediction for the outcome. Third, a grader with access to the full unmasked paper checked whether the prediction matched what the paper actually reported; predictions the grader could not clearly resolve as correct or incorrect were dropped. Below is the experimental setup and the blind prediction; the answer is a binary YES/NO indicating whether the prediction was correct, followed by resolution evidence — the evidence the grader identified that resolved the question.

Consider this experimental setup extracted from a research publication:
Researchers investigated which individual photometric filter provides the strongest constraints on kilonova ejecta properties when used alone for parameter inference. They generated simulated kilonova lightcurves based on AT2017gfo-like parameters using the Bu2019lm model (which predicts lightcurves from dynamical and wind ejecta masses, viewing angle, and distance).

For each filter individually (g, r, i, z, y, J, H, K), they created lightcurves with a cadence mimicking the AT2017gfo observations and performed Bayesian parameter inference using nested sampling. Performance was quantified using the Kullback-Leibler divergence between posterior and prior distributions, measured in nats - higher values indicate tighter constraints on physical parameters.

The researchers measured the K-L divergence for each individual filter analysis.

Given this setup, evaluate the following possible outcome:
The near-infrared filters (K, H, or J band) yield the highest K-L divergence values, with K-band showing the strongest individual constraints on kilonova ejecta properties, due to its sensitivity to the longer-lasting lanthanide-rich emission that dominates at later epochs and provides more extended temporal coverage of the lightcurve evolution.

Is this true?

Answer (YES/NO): NO